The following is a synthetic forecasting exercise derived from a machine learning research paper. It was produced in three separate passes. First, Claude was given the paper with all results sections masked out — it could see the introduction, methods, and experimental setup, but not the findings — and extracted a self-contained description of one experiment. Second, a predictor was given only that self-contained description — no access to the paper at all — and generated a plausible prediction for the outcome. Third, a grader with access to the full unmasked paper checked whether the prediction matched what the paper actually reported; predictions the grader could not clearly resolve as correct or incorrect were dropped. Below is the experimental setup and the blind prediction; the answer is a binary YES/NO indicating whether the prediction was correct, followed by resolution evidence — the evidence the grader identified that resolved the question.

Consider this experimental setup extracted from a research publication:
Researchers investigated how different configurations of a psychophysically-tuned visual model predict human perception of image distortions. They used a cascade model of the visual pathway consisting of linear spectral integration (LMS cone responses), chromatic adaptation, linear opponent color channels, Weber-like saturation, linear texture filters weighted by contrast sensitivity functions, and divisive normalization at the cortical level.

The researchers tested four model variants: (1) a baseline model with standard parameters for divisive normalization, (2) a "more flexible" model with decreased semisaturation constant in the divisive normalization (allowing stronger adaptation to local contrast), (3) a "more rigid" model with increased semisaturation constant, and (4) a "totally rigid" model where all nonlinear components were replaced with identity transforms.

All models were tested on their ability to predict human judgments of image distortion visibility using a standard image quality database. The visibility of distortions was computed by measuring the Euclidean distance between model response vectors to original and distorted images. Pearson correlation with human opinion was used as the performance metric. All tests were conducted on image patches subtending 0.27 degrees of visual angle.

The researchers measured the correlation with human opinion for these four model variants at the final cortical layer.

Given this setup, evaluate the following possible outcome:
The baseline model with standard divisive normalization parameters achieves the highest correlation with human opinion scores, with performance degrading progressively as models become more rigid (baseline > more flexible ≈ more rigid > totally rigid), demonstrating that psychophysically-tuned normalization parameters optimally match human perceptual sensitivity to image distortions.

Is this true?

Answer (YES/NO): NO